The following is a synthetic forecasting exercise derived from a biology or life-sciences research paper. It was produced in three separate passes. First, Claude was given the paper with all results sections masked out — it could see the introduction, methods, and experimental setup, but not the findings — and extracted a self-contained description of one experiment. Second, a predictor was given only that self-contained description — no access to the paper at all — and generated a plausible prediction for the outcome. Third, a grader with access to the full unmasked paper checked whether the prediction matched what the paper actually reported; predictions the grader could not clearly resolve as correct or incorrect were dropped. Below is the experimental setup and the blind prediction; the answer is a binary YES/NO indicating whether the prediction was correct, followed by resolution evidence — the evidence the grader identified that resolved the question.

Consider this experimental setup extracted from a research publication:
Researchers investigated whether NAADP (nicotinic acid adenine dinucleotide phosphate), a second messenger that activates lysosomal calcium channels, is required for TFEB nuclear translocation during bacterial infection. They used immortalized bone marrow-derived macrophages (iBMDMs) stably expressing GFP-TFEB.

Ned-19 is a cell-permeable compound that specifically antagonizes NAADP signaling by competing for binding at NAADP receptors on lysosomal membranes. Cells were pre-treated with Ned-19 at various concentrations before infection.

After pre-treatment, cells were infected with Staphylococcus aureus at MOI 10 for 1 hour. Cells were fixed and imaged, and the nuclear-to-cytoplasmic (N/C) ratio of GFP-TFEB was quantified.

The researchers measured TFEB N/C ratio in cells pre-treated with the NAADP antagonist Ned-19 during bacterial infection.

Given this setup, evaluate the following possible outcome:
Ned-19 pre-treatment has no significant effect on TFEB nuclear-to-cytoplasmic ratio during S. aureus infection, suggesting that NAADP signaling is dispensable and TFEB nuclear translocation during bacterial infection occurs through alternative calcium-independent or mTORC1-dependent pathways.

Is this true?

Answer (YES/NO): NO